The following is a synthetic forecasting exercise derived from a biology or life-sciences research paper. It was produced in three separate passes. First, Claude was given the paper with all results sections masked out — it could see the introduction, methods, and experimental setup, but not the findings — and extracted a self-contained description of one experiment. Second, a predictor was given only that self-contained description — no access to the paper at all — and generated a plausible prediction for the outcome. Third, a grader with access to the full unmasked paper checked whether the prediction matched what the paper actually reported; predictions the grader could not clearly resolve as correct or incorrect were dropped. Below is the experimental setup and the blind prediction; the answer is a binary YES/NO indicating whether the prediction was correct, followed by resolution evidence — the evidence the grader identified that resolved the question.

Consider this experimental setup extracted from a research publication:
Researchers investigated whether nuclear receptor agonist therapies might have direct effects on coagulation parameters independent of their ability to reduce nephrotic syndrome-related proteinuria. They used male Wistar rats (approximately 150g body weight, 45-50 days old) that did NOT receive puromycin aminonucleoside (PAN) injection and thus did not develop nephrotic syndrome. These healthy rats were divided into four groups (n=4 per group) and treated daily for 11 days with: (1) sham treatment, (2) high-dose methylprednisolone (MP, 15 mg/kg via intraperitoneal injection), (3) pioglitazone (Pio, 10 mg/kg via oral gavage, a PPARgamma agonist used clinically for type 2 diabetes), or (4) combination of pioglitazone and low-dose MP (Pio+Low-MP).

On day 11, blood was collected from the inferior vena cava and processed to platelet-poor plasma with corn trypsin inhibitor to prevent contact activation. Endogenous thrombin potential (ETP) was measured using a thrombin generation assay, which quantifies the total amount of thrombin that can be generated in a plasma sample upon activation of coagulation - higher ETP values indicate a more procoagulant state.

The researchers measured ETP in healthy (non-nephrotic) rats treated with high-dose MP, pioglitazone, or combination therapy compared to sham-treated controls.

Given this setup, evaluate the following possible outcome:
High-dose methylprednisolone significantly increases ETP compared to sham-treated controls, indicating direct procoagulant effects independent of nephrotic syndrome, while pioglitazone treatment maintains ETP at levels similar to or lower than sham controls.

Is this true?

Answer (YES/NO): NO